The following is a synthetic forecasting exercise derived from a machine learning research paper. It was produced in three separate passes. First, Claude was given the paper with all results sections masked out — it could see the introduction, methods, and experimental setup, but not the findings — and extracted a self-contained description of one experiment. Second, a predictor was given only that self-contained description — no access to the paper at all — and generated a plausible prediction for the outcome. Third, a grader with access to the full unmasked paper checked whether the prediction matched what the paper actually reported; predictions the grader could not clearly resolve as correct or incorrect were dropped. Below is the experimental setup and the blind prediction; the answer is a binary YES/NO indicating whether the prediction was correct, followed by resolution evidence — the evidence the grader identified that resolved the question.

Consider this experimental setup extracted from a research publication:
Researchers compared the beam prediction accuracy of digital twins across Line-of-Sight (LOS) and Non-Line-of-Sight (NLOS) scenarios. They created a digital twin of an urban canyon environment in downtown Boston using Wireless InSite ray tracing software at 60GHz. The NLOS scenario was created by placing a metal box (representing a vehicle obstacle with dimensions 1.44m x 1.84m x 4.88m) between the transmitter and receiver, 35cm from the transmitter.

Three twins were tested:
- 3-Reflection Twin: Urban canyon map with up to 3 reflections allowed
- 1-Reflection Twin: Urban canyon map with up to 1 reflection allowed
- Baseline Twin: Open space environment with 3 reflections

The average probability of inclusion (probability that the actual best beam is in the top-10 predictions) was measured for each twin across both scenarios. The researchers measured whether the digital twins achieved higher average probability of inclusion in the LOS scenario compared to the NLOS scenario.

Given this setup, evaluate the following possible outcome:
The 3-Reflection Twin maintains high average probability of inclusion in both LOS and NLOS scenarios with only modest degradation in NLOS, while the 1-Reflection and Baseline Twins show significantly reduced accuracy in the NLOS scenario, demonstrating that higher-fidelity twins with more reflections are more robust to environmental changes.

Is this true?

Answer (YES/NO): NO